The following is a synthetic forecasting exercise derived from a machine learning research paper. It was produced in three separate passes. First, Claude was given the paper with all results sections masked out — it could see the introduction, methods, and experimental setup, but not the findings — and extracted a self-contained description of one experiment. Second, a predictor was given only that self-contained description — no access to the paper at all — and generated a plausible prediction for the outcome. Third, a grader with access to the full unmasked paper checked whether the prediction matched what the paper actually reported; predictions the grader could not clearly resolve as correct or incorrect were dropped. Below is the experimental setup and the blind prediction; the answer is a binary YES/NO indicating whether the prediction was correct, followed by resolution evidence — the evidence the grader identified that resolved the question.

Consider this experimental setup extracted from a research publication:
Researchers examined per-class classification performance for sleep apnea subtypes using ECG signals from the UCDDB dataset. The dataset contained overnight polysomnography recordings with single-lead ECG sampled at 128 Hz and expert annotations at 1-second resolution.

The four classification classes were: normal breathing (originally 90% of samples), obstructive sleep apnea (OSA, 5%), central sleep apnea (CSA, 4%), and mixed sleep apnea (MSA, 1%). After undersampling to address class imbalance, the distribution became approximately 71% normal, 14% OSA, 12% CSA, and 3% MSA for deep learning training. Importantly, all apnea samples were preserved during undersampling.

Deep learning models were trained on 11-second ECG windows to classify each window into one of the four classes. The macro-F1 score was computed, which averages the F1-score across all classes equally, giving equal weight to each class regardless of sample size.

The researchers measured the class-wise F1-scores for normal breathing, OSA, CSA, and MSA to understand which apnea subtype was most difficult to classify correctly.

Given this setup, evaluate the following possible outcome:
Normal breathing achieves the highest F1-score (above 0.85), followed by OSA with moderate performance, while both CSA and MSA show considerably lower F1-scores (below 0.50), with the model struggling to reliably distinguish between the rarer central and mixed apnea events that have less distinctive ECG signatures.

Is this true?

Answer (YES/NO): NO